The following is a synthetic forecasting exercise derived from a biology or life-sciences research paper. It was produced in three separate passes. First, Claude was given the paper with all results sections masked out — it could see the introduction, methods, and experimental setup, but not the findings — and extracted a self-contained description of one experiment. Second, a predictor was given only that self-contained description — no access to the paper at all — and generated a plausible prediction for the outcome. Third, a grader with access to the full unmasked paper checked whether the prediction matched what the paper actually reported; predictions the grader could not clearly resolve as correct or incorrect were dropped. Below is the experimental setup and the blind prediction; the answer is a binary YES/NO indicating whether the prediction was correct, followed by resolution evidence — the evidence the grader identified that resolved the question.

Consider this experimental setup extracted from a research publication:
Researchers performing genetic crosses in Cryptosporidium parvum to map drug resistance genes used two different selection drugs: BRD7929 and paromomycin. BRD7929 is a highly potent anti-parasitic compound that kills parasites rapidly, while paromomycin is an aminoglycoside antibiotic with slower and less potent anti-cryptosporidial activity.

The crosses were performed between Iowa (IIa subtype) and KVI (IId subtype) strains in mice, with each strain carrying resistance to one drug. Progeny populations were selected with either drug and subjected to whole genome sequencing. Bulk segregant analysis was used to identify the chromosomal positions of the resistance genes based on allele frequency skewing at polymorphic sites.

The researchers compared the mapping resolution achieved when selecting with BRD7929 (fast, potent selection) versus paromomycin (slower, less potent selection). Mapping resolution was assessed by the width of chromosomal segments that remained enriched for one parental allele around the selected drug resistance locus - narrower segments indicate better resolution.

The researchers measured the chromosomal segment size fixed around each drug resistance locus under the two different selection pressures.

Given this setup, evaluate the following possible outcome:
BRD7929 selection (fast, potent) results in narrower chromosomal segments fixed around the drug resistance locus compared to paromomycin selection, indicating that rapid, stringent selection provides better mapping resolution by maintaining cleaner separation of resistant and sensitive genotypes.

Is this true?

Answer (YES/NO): NO